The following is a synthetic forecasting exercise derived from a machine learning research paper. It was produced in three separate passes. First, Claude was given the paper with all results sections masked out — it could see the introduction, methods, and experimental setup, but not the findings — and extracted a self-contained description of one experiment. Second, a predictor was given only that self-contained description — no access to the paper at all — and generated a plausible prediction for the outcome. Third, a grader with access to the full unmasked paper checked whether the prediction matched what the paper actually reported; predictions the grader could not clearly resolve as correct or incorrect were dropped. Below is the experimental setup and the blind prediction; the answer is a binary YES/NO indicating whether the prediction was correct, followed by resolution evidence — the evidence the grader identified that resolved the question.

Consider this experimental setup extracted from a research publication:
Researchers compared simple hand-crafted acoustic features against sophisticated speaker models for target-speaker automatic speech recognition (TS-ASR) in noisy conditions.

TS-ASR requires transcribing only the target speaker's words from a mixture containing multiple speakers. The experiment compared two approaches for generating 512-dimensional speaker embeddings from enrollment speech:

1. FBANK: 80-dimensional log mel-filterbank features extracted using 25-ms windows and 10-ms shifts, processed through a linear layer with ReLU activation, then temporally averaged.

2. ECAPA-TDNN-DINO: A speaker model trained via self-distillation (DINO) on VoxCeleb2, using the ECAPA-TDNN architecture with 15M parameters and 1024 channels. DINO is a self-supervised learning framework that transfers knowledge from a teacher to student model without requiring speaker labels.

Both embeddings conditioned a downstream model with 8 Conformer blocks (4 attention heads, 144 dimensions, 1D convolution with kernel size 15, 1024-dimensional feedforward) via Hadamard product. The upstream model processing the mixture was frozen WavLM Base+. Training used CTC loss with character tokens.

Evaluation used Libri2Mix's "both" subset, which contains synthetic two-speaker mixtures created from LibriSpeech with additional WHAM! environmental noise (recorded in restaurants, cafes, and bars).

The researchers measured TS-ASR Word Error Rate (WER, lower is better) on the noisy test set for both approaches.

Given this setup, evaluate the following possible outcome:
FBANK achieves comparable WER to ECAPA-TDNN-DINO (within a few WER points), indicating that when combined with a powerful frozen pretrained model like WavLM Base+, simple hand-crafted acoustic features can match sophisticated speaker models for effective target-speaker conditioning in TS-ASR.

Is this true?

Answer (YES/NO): NO